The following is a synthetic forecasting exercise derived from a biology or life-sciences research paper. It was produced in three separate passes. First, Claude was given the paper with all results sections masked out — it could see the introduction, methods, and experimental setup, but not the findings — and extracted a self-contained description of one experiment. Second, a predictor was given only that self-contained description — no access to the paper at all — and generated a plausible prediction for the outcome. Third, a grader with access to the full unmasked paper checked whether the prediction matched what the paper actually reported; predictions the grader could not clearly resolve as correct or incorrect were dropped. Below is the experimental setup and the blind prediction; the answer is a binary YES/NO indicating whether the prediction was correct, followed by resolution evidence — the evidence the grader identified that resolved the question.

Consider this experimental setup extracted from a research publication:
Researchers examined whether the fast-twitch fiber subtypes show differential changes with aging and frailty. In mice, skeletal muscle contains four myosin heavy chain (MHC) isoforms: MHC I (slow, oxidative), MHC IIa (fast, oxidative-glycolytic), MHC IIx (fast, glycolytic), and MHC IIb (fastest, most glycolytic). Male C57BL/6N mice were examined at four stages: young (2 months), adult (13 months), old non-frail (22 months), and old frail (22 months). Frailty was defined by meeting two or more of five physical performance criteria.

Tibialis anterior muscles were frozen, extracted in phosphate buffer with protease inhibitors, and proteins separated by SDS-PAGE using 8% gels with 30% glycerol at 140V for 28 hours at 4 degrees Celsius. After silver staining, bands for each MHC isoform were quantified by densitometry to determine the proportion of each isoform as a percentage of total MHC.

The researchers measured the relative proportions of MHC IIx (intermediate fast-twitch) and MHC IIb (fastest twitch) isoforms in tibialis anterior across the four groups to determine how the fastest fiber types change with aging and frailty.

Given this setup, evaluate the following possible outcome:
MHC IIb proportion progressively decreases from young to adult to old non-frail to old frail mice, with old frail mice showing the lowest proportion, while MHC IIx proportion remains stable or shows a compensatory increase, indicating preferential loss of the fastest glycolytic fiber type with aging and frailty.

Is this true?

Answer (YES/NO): NO